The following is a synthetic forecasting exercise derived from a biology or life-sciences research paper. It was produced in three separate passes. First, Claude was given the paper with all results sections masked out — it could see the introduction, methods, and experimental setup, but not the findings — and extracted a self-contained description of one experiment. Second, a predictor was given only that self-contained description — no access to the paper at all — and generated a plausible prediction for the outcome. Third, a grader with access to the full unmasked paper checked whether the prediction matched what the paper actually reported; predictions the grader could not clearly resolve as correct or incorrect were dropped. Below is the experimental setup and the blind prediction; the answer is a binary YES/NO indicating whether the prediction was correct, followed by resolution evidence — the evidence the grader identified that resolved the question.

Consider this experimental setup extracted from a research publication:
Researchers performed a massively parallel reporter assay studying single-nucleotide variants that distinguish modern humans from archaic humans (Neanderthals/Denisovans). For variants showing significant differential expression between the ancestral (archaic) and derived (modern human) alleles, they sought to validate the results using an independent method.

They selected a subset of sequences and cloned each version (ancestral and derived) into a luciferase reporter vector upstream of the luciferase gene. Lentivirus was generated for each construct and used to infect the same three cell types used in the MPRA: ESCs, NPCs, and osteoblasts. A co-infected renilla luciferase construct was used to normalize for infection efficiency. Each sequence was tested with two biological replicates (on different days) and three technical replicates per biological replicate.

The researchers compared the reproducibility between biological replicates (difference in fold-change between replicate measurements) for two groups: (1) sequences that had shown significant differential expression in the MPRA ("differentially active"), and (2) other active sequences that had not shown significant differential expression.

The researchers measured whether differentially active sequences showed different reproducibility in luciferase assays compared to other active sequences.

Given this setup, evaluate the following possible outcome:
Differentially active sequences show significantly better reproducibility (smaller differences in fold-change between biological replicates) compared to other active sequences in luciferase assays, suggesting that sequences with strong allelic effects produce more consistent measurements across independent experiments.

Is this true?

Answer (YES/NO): YES